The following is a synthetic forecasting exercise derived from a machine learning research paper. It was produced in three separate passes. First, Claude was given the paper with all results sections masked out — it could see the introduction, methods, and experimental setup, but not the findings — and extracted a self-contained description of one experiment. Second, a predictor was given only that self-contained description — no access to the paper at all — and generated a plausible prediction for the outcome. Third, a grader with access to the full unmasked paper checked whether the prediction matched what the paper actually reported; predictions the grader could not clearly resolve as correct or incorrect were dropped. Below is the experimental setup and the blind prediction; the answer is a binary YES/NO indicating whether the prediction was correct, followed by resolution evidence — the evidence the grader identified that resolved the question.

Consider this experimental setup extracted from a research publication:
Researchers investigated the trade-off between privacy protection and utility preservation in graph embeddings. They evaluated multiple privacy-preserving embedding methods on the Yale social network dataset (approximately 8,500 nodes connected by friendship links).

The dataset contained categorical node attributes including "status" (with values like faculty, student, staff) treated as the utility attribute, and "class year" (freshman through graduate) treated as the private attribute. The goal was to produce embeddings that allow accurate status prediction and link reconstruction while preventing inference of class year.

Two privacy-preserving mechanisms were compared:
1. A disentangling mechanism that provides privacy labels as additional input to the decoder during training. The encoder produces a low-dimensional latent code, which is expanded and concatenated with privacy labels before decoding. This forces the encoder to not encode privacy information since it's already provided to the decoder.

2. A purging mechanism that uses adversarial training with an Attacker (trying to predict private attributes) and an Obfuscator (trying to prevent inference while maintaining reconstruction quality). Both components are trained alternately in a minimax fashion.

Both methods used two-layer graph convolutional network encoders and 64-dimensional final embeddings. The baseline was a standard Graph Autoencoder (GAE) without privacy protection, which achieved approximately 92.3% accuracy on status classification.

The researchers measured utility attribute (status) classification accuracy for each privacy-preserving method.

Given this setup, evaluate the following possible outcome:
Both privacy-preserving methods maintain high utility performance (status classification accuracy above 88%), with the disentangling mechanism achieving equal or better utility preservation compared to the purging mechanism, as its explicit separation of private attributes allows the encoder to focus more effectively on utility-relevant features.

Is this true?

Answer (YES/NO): NO